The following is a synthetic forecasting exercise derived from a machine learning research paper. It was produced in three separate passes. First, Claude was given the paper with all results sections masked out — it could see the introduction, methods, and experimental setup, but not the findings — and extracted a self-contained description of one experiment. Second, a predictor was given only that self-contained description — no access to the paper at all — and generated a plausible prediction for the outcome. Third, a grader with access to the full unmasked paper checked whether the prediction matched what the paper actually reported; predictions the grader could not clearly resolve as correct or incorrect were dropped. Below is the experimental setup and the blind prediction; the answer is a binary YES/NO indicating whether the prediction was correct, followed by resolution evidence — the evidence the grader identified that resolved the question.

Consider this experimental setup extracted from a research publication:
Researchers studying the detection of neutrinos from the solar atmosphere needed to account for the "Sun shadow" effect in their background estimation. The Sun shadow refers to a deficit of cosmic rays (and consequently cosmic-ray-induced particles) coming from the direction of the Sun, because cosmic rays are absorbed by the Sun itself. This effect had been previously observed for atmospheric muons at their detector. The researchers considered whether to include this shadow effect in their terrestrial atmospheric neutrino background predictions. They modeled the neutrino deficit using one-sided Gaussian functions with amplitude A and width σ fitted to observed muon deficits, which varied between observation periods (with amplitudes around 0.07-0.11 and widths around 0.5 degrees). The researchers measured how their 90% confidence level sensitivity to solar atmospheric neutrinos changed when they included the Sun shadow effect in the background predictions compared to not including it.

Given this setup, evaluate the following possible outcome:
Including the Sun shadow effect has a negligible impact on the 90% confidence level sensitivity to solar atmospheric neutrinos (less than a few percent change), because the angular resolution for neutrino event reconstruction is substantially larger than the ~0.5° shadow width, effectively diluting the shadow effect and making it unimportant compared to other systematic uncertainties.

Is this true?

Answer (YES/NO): NO